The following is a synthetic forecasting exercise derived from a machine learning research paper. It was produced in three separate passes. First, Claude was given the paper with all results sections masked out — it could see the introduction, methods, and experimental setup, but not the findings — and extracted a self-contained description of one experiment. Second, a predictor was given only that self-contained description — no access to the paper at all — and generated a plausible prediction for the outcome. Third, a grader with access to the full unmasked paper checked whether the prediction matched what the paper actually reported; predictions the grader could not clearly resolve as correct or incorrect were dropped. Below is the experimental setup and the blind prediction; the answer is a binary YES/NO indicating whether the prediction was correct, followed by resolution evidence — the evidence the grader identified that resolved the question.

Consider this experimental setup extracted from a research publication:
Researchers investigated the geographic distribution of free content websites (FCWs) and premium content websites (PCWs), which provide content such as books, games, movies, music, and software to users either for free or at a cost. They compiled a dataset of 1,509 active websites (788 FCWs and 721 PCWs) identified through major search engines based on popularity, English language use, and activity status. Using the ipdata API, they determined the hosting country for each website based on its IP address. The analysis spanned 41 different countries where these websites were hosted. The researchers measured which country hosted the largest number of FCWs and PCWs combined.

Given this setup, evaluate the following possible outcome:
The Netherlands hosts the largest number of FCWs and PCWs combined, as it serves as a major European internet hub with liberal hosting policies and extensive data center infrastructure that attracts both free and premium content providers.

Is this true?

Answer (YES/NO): NO